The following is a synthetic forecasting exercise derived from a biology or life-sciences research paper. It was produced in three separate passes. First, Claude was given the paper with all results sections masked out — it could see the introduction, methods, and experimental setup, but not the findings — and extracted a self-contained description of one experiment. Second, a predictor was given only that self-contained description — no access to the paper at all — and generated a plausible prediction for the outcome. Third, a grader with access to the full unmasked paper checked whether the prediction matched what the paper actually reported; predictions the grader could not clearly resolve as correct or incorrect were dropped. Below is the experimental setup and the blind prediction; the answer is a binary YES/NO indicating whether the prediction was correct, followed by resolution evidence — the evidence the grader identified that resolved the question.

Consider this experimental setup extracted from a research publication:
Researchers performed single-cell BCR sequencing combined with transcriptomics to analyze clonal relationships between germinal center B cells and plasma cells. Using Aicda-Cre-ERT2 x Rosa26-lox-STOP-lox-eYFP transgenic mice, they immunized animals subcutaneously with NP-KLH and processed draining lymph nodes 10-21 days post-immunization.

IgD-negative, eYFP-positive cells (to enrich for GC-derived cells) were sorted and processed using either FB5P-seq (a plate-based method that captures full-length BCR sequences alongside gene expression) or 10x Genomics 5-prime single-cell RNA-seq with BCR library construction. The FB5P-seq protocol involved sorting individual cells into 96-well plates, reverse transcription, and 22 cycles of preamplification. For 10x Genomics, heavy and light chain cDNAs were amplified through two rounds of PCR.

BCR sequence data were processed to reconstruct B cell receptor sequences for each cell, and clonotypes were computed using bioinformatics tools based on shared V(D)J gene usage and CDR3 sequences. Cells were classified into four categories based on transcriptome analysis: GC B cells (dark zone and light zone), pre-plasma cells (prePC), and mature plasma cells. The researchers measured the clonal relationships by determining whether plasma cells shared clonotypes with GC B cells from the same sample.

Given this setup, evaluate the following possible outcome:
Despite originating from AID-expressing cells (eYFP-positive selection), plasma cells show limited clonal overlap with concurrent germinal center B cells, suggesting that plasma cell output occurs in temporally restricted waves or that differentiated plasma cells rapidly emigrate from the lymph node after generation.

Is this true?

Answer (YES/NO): NO